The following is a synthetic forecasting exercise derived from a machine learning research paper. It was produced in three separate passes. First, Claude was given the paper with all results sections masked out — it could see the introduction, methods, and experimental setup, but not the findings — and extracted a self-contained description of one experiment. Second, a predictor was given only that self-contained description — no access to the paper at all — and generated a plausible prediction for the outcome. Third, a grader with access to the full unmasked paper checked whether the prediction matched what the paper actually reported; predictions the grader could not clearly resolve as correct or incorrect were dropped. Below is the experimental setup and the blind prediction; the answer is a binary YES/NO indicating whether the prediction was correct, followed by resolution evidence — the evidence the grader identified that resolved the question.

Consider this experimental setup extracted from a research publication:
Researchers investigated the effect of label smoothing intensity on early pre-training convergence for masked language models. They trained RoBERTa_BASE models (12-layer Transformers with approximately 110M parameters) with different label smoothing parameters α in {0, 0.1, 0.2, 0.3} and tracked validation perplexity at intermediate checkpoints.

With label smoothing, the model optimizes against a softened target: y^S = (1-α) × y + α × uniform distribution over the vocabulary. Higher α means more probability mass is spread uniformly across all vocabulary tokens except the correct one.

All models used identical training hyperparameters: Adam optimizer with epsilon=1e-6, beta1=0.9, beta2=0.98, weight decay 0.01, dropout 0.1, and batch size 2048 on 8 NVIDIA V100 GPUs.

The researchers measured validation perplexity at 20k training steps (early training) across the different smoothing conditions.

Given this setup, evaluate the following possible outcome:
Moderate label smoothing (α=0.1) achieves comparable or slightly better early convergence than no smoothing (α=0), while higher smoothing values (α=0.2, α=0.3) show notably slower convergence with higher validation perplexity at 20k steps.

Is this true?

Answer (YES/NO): NO